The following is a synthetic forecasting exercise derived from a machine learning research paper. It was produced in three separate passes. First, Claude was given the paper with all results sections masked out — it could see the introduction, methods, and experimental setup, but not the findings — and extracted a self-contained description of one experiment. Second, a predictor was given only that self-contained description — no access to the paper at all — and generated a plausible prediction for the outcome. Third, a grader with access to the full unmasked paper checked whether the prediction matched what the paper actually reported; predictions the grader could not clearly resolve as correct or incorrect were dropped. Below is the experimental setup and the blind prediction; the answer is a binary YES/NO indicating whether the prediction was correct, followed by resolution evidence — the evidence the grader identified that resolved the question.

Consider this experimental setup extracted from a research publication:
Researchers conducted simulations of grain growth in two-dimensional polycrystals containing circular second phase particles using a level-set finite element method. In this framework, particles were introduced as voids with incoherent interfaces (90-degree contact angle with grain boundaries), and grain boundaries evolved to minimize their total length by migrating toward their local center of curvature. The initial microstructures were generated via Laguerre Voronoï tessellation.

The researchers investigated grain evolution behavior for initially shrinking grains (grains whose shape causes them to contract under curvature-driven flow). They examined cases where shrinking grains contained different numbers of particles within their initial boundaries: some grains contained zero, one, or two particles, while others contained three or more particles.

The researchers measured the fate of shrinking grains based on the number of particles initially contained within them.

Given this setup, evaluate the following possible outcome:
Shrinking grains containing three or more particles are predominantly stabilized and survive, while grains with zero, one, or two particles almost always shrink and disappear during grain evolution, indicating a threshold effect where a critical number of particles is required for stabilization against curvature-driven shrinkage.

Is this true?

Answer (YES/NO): YES